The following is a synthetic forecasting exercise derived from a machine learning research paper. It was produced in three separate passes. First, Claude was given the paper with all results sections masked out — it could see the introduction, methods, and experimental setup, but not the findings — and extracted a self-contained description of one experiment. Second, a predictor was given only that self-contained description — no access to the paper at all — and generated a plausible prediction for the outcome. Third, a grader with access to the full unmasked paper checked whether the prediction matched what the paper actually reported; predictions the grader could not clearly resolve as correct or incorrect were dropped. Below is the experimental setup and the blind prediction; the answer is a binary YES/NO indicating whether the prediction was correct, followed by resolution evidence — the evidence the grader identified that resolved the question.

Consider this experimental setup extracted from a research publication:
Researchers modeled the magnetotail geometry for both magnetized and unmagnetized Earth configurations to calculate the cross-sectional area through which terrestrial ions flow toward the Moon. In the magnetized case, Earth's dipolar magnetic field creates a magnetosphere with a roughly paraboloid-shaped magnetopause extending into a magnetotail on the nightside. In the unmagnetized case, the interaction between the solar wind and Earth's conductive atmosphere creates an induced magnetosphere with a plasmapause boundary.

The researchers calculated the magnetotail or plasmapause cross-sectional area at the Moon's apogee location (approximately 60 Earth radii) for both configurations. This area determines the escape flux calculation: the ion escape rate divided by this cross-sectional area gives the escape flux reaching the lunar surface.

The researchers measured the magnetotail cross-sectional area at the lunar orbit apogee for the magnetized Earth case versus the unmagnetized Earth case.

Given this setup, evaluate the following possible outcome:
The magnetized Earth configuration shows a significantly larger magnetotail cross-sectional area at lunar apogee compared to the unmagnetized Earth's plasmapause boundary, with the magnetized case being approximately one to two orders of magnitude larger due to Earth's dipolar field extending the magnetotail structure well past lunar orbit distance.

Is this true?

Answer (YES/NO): YES